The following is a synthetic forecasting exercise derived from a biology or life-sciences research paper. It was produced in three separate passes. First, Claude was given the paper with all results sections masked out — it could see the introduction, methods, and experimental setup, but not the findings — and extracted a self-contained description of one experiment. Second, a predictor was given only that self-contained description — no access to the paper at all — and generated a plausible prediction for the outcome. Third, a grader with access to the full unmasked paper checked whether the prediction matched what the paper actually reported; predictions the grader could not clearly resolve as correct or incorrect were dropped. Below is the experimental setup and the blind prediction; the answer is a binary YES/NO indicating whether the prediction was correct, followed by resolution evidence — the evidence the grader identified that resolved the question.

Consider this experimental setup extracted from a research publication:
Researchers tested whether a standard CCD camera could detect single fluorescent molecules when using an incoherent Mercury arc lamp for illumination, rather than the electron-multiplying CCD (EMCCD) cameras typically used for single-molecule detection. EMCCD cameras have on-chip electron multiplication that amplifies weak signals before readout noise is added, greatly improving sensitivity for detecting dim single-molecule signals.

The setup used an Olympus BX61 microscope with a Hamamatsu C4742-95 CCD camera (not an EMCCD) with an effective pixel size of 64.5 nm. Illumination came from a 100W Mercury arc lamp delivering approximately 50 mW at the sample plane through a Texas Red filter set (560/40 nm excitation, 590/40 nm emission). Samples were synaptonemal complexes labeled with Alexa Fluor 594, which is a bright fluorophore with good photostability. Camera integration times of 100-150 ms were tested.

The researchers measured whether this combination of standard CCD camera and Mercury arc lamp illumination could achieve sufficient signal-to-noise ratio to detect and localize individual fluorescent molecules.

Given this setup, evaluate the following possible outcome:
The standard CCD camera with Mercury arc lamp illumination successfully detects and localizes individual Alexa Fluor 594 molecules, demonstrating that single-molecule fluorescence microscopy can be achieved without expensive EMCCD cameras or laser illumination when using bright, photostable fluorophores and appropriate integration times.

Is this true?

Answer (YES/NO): YES